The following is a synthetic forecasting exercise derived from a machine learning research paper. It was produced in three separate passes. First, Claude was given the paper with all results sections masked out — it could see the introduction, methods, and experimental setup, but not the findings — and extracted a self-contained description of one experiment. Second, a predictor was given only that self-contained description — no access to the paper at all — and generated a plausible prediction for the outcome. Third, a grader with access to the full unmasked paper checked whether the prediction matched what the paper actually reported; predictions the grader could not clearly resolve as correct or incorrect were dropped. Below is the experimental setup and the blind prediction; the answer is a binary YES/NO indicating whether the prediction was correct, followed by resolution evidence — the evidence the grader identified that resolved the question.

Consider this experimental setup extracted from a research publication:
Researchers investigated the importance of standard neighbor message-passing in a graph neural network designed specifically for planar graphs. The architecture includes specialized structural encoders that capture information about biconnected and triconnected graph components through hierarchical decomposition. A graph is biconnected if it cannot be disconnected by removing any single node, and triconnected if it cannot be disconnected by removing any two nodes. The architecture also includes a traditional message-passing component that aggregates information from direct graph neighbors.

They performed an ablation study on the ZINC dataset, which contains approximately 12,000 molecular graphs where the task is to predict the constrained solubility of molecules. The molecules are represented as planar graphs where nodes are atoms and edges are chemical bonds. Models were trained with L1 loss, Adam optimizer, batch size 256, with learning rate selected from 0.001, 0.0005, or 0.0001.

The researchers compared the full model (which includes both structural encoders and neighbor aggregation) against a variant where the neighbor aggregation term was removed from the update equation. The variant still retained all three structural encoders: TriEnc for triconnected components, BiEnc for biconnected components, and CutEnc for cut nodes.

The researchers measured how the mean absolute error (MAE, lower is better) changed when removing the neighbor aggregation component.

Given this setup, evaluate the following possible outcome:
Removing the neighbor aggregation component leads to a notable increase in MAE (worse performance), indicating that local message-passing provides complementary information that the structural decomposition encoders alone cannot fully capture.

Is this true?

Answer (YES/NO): YES